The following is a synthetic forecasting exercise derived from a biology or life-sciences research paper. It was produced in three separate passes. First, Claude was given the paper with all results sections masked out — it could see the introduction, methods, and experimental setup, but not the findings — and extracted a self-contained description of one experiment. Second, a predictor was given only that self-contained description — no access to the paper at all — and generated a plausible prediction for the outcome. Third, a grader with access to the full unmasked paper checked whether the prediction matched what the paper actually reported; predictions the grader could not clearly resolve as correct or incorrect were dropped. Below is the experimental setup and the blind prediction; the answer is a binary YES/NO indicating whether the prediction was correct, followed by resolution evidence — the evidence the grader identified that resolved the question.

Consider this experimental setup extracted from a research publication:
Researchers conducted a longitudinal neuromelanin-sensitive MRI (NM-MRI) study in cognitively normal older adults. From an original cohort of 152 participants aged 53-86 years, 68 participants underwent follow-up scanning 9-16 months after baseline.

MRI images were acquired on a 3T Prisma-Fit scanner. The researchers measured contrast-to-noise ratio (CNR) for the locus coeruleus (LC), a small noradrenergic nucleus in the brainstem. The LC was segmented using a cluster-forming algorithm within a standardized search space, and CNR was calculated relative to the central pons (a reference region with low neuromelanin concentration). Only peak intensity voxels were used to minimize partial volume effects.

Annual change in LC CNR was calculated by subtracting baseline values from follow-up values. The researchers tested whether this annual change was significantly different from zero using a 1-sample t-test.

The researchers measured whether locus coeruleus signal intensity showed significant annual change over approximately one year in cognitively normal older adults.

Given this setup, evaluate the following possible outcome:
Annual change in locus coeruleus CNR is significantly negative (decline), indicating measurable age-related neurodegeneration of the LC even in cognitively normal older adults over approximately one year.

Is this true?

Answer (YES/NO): NO